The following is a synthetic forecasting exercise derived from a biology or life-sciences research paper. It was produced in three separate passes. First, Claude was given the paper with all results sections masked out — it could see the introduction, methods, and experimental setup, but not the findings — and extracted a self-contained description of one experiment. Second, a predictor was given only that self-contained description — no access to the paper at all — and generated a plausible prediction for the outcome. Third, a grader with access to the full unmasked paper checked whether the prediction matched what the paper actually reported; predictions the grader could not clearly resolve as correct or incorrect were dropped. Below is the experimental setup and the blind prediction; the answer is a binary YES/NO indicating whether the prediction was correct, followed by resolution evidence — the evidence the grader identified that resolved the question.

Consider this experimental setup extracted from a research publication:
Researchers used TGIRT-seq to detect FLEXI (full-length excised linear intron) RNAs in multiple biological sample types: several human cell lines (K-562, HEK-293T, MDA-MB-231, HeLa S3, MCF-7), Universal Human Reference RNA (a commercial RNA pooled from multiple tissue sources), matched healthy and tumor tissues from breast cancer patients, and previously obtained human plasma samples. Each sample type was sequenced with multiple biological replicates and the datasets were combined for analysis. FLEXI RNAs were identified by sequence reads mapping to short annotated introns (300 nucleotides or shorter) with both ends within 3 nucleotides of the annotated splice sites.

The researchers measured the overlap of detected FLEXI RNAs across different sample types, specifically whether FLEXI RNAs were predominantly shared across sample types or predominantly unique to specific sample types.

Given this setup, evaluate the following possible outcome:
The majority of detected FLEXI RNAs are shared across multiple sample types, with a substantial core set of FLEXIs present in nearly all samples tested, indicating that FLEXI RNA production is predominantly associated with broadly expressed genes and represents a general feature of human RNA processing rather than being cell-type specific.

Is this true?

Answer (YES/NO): NO